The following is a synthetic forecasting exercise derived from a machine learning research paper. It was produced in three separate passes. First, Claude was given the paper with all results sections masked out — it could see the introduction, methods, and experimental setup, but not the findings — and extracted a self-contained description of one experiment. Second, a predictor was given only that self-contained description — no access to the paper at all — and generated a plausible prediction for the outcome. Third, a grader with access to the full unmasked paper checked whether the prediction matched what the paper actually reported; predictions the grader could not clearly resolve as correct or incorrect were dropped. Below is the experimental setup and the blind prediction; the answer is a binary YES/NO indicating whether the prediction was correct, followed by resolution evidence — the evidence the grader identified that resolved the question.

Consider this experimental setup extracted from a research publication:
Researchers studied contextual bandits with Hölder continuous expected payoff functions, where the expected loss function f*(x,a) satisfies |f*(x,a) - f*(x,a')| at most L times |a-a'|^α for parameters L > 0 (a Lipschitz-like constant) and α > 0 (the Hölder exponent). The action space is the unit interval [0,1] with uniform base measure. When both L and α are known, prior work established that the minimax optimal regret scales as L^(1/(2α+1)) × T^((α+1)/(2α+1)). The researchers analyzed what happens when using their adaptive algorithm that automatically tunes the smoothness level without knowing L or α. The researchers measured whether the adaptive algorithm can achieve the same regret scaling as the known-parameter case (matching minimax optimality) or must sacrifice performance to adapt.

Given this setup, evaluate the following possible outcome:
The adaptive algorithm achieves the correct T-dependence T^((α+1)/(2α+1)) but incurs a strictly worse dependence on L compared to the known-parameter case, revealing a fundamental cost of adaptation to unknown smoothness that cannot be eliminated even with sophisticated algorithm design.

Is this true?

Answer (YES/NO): NO